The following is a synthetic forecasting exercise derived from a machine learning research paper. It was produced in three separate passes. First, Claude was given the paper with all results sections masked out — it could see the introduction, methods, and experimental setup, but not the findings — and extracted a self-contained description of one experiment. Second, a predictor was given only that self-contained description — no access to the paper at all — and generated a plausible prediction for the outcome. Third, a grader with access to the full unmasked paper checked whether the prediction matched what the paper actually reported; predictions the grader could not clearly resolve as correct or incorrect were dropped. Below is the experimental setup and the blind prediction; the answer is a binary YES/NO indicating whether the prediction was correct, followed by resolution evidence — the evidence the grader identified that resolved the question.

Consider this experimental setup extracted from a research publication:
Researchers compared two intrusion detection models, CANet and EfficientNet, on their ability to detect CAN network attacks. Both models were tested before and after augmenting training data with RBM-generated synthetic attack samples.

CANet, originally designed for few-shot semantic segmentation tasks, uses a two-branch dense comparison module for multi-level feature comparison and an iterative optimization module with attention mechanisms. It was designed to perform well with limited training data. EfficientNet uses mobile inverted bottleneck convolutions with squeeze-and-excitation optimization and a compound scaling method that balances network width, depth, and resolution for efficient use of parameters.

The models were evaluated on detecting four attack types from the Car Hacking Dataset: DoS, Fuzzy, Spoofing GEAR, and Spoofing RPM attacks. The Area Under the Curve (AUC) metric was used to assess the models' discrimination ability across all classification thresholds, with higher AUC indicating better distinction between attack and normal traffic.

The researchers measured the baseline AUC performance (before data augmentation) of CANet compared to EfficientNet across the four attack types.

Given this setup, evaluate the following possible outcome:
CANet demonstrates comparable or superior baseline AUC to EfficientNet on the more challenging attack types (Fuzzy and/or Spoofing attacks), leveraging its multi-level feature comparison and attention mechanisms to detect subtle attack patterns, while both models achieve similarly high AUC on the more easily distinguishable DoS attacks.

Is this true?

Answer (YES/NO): NO